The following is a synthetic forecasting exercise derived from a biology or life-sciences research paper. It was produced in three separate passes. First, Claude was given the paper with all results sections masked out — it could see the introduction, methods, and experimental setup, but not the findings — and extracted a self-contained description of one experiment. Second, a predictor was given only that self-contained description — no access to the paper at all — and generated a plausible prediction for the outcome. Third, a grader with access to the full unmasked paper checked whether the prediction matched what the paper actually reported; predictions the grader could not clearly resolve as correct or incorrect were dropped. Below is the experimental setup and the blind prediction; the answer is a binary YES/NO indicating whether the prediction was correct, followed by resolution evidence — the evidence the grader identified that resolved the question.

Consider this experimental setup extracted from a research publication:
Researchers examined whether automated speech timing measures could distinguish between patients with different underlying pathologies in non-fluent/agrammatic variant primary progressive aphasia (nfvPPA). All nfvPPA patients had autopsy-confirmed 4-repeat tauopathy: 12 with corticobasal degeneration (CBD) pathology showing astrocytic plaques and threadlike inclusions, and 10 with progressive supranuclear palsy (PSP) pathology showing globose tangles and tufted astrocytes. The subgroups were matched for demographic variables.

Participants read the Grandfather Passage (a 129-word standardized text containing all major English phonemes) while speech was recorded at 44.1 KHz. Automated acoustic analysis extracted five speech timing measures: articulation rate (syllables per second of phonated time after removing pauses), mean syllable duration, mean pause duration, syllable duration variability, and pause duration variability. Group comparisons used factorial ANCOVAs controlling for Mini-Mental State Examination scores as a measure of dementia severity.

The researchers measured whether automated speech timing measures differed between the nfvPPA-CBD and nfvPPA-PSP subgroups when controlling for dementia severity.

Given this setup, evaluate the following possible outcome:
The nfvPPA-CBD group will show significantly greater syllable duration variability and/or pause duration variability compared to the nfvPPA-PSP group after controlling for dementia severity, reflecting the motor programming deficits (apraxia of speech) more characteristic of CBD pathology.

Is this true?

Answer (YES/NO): YES